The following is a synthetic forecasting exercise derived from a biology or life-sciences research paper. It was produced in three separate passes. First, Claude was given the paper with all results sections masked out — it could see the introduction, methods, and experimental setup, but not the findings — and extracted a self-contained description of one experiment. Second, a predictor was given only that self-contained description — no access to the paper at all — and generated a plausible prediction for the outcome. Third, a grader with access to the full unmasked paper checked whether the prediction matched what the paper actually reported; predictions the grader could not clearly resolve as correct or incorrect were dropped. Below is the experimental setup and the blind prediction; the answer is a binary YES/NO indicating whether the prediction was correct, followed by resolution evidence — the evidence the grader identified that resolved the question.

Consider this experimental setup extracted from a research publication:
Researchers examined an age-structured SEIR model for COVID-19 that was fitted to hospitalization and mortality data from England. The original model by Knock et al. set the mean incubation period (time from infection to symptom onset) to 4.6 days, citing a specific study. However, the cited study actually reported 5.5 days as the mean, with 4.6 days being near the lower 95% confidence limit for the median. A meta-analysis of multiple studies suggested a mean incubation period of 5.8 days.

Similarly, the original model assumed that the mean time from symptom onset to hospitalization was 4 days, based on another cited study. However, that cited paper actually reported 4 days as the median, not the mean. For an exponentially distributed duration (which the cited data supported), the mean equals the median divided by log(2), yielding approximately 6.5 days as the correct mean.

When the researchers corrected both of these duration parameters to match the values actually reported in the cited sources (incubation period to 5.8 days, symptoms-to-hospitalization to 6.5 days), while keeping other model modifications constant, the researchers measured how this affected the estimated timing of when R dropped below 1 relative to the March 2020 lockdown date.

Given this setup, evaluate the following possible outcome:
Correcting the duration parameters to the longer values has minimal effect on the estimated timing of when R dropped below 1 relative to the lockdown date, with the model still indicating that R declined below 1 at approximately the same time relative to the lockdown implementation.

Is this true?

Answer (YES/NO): NO